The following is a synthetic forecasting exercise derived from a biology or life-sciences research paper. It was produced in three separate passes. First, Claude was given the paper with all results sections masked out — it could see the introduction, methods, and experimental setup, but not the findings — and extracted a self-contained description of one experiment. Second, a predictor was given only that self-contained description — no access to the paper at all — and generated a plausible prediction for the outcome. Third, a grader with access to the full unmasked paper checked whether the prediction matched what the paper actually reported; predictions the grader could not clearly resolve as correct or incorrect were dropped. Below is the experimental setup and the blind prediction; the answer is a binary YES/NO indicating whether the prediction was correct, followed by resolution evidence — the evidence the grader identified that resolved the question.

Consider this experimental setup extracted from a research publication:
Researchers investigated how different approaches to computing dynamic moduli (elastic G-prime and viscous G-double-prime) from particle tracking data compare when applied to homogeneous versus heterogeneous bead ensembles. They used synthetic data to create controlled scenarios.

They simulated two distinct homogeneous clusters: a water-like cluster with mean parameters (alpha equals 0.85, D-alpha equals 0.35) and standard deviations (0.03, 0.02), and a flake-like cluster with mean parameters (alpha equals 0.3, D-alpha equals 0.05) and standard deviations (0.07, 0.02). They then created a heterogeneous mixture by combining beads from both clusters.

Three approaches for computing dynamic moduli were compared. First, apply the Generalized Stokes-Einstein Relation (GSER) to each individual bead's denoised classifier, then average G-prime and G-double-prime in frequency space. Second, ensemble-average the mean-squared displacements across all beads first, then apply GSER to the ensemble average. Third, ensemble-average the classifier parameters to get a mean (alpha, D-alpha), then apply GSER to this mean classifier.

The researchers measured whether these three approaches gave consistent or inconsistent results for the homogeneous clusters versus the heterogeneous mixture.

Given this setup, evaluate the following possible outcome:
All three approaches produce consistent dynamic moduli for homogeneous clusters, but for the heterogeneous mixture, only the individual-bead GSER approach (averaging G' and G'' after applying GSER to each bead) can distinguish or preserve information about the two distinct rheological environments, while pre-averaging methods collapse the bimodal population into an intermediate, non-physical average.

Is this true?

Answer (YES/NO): NO